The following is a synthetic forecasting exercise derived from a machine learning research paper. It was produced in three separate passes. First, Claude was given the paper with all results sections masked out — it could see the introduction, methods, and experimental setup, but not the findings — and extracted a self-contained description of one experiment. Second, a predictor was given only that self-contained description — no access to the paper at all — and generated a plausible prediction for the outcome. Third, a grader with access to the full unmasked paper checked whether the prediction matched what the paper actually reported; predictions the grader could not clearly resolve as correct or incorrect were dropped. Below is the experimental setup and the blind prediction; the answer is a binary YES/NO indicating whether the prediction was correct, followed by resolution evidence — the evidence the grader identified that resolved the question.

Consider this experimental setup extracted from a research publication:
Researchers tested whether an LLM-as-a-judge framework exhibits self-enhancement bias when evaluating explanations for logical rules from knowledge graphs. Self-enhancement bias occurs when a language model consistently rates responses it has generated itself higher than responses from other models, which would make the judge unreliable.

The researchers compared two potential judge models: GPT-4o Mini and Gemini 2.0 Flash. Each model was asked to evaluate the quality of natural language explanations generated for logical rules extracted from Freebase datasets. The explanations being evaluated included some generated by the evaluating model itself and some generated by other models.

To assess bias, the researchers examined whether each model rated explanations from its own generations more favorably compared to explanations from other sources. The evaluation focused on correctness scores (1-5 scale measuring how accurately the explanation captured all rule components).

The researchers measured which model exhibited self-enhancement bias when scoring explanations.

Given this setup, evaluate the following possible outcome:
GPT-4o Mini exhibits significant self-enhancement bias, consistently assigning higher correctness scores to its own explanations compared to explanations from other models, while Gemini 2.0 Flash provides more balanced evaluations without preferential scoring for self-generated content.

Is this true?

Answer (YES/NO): YES